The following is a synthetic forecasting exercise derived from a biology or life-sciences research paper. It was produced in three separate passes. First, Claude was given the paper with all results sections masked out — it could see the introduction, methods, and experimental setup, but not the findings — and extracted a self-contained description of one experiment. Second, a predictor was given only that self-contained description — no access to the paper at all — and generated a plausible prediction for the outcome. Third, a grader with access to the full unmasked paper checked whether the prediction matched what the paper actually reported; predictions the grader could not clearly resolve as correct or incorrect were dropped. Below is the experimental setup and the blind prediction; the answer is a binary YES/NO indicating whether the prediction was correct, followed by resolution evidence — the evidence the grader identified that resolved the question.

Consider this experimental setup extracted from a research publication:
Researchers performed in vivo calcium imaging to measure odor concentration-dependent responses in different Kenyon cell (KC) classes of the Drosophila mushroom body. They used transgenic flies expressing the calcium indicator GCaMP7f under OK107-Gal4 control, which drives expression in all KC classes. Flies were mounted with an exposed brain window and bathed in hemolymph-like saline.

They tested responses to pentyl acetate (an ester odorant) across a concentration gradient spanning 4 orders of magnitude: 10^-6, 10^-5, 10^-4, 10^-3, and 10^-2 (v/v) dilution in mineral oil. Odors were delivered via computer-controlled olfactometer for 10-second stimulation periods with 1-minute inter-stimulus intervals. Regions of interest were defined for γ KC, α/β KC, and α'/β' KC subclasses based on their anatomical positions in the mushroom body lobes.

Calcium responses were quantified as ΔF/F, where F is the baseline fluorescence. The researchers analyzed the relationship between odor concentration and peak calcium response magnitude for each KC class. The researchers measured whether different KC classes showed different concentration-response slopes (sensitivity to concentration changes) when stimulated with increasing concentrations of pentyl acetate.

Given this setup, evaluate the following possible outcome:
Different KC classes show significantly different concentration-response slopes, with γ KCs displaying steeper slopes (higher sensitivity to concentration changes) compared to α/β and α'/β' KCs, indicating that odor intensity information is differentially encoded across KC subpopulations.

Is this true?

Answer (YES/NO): NO